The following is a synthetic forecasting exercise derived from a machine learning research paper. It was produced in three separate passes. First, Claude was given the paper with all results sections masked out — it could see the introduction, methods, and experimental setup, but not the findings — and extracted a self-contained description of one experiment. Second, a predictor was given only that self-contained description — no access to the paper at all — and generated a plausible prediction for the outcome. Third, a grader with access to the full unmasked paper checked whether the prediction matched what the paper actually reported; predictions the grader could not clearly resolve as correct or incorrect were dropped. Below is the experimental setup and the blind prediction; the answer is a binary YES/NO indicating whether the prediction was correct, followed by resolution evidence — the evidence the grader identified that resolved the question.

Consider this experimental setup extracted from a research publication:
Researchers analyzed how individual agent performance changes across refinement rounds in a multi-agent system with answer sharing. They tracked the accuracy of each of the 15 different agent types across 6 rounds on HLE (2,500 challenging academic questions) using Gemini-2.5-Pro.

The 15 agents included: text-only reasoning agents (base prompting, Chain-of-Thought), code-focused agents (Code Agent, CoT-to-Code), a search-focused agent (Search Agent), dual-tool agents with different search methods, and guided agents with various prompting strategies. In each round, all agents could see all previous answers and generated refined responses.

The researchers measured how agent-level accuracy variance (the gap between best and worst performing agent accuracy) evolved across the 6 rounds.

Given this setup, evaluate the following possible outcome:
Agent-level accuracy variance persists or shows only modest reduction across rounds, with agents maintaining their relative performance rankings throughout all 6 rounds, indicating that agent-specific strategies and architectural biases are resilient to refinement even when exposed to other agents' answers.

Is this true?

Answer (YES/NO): NO